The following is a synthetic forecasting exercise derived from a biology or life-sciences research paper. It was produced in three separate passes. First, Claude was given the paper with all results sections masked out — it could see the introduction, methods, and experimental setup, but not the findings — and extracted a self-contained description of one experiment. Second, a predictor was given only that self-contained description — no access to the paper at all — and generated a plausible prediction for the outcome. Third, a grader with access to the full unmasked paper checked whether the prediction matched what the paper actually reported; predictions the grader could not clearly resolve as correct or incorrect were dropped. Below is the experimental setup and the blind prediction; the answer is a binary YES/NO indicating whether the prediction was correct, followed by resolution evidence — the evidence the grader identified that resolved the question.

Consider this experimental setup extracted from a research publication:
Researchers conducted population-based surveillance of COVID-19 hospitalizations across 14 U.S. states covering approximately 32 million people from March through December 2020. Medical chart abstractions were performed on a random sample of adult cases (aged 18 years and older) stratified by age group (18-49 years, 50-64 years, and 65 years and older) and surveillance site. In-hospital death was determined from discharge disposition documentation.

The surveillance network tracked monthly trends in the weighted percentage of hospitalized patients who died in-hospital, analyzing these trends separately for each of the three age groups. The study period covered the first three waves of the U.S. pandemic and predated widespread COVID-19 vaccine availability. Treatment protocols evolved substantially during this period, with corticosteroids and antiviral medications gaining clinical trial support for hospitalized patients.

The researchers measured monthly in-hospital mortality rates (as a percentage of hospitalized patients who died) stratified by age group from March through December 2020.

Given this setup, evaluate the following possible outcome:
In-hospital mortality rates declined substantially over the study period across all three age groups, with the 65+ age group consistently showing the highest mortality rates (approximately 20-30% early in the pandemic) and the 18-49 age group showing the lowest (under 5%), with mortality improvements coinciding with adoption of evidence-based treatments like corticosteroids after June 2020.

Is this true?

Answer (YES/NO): NO